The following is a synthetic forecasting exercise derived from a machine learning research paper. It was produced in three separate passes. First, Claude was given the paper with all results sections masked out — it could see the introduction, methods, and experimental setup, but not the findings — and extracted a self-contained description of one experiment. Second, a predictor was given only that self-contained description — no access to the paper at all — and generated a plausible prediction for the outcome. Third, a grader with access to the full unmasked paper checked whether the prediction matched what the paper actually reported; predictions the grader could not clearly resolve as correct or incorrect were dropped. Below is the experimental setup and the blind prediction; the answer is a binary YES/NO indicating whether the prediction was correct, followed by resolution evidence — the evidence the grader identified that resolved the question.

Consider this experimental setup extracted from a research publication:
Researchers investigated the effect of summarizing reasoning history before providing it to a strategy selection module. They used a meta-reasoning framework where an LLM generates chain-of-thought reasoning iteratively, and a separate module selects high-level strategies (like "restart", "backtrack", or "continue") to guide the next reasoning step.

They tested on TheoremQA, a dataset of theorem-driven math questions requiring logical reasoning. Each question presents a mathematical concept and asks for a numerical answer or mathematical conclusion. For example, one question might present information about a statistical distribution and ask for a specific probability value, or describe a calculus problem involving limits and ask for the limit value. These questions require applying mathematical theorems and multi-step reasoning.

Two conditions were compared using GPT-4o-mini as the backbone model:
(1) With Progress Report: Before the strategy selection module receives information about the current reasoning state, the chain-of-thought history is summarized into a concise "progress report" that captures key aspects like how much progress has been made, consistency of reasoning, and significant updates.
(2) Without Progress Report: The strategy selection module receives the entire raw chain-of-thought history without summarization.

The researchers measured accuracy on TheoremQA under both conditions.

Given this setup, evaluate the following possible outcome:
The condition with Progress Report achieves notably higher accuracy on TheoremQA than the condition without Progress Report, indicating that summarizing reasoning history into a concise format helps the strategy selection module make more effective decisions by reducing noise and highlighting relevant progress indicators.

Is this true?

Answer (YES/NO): YES